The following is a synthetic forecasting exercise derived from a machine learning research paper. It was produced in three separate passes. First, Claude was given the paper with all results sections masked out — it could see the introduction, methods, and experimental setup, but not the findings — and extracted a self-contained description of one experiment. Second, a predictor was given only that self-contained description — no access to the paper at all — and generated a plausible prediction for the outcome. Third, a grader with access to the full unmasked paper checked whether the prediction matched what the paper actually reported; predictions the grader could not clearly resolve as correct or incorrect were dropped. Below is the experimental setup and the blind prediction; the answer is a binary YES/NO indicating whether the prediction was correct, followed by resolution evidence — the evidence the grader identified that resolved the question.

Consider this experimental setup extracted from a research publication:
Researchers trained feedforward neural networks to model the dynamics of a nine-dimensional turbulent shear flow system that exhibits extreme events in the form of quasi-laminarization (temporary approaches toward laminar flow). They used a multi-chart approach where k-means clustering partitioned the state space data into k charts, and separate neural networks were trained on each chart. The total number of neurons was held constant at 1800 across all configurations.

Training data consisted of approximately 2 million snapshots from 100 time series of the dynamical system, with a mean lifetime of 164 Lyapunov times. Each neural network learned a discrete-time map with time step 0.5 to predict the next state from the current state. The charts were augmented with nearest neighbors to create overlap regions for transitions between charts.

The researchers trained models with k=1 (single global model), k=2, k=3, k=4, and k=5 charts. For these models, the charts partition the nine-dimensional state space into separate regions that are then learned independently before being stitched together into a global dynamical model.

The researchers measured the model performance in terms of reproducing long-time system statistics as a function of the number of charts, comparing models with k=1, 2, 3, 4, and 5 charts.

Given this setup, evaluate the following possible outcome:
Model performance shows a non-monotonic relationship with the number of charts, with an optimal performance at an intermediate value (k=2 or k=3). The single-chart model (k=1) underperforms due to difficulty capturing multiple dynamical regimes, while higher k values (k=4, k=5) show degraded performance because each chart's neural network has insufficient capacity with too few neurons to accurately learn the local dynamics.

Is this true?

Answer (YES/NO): NO